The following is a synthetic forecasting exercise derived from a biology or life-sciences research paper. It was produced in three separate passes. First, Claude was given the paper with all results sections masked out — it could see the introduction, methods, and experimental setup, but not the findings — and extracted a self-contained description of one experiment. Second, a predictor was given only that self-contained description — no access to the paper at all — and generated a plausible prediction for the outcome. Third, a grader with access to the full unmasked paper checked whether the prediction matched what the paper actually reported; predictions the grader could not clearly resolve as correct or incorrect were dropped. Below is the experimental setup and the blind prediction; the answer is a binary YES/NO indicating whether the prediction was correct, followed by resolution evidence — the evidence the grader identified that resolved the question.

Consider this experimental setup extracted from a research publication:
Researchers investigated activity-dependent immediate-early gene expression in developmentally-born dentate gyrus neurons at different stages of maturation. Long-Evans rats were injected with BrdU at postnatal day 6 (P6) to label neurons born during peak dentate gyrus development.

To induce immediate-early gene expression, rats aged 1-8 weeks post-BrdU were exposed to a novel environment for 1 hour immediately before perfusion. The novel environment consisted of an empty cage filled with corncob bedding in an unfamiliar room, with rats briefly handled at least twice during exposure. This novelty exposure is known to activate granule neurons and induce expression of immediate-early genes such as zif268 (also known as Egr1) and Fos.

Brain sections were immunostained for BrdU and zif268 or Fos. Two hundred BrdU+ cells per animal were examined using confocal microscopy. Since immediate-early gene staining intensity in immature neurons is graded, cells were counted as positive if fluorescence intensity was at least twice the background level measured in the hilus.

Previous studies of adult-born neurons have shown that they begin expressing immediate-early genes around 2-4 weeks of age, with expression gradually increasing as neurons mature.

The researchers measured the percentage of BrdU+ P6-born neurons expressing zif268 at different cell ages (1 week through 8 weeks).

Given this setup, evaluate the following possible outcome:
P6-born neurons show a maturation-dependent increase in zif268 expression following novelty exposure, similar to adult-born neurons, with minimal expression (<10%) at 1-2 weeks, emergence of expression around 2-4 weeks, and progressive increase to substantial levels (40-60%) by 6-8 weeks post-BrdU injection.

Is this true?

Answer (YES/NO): NO